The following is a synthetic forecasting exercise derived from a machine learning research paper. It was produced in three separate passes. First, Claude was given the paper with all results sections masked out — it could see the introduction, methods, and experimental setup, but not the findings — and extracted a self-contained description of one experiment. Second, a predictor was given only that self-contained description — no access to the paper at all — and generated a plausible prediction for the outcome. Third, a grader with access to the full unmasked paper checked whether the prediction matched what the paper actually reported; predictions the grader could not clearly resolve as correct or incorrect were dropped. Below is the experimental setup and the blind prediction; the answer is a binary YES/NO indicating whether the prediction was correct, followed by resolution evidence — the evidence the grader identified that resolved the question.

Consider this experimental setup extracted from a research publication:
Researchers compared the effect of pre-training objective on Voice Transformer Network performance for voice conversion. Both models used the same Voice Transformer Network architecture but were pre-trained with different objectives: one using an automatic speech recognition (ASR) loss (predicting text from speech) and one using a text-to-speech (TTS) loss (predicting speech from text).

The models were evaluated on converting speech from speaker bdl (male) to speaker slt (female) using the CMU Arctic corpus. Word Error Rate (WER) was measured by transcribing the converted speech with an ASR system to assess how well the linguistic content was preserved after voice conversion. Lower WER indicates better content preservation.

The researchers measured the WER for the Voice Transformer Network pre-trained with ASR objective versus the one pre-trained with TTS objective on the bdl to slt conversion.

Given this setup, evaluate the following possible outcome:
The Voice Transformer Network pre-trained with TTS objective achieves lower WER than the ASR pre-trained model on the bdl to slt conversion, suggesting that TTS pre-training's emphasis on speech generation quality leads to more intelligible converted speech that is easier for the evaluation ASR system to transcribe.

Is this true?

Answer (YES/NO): YES